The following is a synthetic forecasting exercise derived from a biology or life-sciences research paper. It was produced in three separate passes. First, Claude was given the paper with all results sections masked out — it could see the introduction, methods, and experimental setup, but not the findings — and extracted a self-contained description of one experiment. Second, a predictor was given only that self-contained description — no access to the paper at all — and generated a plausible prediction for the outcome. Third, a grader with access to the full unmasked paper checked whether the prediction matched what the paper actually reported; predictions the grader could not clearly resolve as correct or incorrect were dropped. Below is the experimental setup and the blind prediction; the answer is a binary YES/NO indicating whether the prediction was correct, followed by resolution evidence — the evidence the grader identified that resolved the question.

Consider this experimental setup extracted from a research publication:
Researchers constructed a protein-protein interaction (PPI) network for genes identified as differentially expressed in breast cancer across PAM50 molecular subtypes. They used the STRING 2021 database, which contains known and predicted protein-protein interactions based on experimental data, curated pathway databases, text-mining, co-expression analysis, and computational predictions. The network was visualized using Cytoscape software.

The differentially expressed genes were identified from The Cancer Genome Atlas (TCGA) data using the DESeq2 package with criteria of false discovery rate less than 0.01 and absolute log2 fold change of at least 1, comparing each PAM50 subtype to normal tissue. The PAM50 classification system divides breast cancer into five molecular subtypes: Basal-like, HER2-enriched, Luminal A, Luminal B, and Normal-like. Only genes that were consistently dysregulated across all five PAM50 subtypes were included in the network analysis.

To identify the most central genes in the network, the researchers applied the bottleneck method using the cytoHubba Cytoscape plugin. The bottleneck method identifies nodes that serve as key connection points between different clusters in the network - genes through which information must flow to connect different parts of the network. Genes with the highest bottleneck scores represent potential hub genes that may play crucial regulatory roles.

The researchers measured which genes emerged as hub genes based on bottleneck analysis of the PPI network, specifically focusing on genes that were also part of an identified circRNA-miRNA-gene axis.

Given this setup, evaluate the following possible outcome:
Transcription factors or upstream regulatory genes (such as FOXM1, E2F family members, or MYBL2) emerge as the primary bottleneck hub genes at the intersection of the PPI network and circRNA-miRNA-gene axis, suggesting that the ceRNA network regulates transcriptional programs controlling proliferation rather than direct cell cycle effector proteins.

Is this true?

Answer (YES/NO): NO